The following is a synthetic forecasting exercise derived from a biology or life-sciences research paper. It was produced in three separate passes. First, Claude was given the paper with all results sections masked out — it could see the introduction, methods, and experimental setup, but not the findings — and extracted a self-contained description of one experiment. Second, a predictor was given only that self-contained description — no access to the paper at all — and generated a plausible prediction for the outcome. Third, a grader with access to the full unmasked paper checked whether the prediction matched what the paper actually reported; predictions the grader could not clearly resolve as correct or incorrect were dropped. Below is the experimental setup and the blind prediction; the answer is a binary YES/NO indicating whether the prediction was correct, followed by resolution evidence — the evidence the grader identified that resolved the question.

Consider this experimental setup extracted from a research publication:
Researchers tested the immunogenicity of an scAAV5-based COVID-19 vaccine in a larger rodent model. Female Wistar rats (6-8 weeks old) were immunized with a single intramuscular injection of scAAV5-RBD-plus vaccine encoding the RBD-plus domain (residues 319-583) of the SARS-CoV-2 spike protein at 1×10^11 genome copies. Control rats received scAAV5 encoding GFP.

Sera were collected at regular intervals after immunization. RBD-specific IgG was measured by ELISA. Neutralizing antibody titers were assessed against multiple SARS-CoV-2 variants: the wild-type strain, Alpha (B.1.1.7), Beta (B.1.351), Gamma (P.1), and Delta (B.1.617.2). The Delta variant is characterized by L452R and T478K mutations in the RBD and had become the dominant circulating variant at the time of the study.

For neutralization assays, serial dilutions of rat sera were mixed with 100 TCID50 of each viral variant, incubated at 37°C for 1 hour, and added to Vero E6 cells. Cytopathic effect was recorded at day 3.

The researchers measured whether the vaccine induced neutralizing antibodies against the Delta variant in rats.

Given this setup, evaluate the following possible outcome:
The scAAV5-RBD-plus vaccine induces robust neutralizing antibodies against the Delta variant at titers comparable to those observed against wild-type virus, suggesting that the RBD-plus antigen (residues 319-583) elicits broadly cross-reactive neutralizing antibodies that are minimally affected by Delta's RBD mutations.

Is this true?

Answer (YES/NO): YES